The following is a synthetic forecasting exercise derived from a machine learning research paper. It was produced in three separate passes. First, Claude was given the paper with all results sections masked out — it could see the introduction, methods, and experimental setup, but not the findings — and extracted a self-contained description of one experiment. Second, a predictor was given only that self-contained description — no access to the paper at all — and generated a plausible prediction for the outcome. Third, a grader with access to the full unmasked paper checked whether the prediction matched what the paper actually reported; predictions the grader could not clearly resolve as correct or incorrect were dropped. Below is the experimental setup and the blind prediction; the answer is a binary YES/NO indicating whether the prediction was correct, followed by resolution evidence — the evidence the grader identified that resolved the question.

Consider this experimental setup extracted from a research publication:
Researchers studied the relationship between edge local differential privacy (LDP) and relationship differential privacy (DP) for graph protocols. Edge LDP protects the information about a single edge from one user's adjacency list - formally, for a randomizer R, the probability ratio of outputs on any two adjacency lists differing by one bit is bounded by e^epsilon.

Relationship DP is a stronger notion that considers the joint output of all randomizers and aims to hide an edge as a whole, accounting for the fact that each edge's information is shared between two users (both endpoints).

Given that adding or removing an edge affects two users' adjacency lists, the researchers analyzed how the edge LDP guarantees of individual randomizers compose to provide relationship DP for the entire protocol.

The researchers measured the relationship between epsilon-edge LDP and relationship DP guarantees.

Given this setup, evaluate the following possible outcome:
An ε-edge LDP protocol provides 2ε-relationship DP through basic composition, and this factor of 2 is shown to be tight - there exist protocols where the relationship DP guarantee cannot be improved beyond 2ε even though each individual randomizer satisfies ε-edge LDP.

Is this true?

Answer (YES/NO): NO